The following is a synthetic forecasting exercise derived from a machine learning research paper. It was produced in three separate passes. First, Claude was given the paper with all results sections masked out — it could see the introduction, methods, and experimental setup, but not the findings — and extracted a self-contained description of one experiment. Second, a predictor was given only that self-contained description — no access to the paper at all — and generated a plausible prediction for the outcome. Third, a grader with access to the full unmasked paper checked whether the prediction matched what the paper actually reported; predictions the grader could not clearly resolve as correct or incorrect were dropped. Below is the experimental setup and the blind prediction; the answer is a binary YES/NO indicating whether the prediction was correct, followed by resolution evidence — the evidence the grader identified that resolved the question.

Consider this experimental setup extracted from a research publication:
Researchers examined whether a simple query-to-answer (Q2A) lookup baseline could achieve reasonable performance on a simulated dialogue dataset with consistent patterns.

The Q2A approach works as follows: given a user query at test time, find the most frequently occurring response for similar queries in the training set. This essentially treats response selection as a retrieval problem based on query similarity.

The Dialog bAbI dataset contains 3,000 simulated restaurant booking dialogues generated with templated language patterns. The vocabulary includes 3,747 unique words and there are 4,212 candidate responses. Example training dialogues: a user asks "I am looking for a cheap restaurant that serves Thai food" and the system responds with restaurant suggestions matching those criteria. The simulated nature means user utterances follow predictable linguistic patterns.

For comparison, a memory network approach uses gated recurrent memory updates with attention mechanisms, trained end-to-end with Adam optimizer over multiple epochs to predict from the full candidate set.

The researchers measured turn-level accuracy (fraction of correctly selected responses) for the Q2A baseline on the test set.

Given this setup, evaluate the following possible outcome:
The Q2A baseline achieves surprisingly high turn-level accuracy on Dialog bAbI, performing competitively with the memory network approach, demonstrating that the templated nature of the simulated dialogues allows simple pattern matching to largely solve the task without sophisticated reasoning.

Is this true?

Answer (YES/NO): NO